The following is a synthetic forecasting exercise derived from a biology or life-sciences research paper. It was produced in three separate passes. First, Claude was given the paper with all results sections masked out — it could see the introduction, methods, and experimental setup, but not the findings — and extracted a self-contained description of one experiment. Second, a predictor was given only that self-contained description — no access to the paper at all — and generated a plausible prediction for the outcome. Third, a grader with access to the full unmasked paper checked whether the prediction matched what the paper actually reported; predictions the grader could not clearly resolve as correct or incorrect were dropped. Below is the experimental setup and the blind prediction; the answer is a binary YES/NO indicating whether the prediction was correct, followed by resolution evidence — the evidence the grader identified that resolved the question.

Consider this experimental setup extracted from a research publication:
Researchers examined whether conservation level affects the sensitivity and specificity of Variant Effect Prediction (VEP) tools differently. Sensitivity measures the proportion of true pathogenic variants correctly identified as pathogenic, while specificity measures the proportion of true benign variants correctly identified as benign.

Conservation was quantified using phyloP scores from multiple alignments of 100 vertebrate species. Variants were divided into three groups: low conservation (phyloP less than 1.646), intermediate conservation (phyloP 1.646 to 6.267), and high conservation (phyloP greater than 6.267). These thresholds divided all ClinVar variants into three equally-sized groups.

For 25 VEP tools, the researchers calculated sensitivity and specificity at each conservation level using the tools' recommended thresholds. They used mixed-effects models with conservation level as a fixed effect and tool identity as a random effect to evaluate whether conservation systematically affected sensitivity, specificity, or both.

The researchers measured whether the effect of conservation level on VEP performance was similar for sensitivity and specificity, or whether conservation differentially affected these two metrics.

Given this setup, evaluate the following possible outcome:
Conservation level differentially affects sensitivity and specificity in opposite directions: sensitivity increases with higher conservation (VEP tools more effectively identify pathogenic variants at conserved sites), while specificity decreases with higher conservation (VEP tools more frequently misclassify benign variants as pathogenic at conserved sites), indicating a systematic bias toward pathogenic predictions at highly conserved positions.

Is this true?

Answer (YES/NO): YES